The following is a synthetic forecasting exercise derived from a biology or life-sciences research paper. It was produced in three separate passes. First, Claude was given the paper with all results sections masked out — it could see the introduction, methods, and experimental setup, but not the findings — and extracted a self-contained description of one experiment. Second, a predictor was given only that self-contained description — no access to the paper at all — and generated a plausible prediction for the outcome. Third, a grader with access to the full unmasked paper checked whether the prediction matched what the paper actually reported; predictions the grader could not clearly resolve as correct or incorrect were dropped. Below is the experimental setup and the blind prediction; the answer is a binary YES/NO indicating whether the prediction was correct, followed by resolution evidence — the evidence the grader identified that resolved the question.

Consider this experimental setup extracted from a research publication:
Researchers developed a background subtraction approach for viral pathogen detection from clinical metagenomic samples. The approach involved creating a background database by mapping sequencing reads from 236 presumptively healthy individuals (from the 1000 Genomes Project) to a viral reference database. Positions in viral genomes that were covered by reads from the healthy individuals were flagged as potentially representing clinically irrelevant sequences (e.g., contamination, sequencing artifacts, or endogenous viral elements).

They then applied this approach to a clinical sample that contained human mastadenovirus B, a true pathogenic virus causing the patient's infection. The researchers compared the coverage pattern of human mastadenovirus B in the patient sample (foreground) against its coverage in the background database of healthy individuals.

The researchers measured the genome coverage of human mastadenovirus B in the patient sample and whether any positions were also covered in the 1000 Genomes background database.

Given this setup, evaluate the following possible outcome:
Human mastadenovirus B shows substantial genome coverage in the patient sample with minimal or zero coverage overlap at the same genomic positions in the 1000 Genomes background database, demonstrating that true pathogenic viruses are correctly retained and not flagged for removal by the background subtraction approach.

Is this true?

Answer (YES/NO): YES